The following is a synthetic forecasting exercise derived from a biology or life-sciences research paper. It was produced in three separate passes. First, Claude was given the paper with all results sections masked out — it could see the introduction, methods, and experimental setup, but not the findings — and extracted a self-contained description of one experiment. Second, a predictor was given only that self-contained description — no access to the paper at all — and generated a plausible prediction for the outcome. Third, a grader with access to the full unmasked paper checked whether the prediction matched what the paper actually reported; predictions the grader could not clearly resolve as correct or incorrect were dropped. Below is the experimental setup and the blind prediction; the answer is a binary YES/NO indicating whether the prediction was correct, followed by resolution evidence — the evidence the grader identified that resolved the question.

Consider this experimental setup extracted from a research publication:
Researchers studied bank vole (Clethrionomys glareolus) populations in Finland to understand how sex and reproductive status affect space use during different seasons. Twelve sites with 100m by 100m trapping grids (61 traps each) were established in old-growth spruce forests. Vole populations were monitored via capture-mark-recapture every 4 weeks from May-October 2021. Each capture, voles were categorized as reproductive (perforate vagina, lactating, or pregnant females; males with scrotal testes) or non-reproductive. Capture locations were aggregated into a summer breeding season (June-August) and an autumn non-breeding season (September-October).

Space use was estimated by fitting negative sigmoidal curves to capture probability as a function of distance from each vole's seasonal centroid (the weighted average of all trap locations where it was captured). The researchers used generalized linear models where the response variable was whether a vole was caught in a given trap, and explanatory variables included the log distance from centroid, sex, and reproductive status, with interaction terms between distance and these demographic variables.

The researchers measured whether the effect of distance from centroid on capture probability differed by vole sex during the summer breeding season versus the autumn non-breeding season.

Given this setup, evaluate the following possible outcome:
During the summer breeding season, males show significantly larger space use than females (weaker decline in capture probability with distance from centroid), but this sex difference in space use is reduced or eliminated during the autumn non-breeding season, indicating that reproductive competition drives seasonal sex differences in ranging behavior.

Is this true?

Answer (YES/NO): YES